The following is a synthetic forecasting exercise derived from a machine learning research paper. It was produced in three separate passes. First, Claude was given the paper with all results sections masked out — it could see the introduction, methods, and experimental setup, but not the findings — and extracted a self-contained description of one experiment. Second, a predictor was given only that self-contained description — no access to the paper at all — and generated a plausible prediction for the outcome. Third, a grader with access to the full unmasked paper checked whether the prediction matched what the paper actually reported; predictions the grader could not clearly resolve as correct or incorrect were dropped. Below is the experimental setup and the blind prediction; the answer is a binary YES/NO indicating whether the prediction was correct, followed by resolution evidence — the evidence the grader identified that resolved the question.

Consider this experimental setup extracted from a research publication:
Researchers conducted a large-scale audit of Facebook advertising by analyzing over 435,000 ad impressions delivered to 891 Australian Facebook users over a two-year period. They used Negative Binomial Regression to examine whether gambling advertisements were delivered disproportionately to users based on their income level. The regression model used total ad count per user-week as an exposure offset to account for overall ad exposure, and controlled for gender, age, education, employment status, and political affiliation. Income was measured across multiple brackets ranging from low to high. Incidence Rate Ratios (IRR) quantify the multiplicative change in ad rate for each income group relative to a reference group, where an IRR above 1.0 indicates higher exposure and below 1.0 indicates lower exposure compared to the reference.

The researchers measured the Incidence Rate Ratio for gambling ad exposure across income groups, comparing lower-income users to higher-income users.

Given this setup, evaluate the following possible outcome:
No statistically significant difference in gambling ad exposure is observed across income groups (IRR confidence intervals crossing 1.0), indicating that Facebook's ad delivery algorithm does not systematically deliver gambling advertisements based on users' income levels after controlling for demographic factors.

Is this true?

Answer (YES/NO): NO